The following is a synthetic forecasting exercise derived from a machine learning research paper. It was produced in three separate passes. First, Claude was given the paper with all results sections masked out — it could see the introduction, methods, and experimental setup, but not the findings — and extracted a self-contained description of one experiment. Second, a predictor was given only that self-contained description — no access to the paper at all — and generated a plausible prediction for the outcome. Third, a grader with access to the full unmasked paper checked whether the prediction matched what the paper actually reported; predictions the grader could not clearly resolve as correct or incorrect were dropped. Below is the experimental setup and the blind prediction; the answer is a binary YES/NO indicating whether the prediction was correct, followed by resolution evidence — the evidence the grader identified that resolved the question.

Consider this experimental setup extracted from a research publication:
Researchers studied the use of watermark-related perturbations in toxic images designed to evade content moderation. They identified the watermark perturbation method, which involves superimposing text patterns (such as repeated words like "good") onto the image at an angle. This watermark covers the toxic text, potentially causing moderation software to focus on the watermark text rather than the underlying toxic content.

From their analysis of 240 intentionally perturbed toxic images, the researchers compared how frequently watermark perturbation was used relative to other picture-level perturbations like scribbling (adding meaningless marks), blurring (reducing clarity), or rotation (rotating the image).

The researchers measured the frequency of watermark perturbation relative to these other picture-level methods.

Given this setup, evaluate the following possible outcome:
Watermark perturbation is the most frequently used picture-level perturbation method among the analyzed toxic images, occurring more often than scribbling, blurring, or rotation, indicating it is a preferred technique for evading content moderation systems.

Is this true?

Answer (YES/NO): NO